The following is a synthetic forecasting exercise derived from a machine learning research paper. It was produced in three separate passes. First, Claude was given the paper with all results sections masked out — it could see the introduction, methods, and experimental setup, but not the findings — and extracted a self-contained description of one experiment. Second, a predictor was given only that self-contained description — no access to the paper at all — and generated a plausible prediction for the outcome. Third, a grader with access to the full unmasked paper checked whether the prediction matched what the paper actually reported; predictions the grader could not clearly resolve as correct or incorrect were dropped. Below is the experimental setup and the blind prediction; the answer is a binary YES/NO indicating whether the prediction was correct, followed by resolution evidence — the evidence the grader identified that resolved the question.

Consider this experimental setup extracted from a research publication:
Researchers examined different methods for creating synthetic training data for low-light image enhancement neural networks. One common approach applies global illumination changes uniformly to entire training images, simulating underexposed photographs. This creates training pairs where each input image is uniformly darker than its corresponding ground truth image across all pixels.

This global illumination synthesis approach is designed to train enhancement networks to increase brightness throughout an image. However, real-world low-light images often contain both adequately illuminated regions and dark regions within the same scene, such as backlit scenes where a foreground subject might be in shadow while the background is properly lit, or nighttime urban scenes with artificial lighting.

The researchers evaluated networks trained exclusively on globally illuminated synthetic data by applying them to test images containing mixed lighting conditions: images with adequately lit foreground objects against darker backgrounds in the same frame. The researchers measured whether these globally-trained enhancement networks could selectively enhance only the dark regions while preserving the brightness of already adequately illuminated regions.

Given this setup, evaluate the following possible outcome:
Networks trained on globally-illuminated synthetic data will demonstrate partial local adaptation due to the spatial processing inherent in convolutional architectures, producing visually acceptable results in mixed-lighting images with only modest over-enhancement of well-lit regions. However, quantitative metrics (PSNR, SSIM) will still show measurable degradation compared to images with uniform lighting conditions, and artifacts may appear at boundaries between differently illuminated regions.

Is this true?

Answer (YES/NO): NO